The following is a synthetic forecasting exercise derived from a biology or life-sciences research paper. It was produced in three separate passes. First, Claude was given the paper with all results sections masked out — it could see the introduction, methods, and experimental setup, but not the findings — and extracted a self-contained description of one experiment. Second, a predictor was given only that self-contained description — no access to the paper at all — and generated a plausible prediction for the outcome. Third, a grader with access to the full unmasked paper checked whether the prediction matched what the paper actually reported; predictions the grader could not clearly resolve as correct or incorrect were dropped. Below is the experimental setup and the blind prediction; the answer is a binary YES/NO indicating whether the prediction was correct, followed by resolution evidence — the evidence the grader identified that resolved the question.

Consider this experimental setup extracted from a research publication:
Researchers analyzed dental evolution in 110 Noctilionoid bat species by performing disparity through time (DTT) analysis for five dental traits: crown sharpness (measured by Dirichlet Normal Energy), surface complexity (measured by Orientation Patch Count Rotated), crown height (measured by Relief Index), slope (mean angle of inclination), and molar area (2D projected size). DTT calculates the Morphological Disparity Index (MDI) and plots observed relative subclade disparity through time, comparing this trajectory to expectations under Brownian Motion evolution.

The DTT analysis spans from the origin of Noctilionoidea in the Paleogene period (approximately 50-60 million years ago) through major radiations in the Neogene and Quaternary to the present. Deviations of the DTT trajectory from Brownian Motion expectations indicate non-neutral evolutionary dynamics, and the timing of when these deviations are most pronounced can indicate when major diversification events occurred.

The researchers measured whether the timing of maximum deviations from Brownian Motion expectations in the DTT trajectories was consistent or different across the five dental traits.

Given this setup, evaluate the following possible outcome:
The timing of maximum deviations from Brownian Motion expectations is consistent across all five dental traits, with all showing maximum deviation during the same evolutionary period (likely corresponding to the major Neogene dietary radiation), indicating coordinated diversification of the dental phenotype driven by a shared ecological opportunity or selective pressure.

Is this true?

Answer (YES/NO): NO